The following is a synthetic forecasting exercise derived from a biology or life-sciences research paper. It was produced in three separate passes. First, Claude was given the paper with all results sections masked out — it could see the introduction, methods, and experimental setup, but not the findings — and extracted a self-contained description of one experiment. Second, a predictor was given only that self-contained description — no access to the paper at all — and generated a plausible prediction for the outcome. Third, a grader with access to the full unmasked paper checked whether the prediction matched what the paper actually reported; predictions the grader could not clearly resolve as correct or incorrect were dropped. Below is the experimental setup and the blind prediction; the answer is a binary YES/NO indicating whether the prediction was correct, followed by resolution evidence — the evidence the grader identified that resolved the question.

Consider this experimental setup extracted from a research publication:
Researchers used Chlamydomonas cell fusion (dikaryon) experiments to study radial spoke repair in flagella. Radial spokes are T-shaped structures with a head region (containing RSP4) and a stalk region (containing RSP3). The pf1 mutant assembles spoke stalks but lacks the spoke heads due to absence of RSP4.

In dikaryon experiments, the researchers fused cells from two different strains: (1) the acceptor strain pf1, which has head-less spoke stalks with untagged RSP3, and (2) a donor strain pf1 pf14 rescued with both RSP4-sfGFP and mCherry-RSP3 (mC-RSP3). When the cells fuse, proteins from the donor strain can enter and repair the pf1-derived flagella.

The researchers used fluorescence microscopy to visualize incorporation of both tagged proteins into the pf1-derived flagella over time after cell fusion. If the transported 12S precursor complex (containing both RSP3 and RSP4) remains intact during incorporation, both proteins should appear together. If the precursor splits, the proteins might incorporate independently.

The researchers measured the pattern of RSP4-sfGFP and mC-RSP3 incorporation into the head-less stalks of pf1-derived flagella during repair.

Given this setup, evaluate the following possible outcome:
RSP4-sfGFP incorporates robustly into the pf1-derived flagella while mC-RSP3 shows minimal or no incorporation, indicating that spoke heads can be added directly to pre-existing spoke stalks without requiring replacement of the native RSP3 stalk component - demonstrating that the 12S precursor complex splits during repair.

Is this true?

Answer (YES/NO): YES